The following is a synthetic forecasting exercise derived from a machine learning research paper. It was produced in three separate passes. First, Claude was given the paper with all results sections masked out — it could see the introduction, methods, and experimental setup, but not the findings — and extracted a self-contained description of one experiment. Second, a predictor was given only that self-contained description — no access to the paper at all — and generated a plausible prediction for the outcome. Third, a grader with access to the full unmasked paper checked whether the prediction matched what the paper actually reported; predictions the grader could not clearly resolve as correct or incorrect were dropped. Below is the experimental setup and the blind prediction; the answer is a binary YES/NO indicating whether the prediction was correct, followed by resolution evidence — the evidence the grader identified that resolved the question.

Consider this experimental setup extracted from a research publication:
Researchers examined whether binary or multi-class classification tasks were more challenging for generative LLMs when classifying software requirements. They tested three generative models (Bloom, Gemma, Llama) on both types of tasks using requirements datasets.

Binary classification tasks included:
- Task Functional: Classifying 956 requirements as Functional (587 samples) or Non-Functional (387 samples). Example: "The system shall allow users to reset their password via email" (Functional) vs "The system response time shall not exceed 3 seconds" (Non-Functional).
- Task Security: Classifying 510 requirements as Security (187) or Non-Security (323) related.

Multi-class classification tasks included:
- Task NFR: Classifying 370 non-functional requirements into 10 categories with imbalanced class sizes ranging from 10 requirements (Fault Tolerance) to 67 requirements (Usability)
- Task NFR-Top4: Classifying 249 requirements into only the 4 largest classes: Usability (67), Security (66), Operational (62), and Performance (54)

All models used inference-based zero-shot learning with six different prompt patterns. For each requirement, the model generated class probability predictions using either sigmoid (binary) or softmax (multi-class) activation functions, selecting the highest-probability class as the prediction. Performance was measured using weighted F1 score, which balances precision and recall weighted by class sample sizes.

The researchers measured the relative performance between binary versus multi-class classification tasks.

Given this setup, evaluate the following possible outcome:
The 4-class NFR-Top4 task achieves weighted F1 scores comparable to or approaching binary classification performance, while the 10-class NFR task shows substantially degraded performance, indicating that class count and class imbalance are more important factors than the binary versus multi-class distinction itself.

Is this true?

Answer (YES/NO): NO